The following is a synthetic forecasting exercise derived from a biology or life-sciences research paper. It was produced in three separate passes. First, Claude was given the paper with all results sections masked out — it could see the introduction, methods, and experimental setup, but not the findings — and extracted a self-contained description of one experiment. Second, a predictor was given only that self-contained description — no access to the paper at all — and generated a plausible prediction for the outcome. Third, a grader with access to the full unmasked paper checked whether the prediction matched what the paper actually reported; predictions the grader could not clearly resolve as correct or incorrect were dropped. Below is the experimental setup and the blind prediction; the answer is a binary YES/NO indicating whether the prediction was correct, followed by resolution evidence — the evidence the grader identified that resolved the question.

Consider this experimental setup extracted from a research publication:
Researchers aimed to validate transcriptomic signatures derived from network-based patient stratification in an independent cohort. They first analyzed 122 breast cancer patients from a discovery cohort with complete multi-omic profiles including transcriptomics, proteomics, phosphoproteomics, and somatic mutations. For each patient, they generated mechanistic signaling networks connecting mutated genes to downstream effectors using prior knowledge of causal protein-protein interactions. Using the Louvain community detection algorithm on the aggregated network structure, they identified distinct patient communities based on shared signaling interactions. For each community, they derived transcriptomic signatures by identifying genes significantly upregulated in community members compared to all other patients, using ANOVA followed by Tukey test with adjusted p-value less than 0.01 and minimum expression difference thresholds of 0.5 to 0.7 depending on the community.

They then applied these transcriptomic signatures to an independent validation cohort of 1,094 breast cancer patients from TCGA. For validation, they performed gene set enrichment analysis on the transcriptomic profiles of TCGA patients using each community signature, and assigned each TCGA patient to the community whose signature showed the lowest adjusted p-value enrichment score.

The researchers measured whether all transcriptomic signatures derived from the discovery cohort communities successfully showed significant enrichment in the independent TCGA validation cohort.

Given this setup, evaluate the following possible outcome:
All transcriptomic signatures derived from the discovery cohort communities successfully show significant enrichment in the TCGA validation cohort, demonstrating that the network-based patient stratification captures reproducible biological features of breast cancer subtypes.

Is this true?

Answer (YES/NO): NO